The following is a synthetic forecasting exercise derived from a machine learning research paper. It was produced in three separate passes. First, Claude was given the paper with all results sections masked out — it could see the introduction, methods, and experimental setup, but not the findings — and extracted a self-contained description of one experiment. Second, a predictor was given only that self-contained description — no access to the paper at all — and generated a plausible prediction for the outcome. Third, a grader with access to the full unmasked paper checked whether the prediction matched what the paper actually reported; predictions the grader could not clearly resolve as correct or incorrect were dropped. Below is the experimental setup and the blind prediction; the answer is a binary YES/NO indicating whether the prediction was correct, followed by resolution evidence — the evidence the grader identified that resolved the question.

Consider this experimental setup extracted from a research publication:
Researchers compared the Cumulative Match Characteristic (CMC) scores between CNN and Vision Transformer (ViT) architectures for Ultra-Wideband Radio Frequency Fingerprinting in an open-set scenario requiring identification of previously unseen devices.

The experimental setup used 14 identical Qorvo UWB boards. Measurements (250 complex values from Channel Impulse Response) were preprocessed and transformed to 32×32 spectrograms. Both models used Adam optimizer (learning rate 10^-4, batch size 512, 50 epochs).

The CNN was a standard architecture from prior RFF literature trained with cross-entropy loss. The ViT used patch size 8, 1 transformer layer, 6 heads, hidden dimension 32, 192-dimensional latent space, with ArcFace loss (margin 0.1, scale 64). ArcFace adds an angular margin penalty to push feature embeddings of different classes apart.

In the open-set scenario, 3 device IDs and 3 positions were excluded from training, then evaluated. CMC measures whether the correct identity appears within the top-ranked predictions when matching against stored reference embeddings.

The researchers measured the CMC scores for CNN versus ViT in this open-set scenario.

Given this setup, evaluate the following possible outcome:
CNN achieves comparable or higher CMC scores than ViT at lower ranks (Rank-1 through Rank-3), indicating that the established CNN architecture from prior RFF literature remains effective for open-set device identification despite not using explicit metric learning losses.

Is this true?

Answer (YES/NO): NO